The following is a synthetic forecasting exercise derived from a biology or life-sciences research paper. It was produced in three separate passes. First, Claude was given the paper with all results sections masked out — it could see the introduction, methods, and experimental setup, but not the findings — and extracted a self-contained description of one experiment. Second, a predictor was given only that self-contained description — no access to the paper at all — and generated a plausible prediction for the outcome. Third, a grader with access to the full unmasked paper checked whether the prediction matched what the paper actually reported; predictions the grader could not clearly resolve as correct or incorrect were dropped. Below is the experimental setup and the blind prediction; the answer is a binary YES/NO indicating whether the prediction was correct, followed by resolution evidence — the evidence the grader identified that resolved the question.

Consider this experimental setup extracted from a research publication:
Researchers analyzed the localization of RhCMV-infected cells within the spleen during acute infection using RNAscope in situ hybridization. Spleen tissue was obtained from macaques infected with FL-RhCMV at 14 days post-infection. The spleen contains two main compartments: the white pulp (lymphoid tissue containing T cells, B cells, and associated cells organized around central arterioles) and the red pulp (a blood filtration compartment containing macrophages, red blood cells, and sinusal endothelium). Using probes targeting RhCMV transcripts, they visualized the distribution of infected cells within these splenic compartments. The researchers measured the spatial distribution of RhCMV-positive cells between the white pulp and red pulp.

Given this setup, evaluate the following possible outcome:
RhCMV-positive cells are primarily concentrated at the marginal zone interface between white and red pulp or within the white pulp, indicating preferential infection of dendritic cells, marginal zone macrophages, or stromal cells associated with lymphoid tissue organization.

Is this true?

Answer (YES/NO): NO